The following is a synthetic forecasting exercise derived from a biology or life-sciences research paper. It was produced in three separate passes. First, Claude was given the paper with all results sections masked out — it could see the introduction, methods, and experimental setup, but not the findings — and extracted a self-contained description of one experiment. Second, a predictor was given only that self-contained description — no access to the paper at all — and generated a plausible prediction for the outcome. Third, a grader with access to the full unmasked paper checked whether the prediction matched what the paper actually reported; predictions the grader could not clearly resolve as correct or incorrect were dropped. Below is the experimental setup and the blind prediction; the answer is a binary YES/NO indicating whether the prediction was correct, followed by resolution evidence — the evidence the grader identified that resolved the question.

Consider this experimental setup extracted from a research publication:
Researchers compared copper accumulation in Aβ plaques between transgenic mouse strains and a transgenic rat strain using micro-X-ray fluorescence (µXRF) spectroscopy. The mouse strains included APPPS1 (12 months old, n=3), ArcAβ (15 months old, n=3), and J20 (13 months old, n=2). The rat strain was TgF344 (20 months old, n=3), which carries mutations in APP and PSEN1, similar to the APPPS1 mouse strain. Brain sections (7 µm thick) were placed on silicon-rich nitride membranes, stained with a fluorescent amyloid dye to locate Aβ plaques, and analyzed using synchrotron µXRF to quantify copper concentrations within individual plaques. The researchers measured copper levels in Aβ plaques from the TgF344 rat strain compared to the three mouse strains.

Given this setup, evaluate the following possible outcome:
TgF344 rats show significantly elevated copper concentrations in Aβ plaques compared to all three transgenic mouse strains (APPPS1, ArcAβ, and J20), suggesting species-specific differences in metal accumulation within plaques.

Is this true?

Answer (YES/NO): YES